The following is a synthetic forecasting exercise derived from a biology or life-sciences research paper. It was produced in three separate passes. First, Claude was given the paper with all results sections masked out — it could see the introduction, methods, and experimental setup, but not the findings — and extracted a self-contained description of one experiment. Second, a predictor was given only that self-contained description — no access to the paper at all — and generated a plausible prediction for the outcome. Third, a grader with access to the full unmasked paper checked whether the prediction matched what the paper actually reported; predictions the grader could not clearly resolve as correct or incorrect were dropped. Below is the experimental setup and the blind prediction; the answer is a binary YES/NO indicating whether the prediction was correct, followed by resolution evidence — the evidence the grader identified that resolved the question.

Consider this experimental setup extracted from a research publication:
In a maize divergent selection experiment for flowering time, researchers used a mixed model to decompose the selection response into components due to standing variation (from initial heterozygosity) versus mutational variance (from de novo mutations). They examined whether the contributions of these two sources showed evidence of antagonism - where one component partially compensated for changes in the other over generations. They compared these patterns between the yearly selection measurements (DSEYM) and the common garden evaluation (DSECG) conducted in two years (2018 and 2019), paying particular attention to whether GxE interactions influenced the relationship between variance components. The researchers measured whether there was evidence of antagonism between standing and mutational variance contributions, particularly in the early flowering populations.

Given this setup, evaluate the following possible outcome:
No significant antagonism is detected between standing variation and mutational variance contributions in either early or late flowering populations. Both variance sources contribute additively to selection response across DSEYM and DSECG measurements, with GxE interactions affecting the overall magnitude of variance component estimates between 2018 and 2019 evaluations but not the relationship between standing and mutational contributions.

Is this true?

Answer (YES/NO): NO